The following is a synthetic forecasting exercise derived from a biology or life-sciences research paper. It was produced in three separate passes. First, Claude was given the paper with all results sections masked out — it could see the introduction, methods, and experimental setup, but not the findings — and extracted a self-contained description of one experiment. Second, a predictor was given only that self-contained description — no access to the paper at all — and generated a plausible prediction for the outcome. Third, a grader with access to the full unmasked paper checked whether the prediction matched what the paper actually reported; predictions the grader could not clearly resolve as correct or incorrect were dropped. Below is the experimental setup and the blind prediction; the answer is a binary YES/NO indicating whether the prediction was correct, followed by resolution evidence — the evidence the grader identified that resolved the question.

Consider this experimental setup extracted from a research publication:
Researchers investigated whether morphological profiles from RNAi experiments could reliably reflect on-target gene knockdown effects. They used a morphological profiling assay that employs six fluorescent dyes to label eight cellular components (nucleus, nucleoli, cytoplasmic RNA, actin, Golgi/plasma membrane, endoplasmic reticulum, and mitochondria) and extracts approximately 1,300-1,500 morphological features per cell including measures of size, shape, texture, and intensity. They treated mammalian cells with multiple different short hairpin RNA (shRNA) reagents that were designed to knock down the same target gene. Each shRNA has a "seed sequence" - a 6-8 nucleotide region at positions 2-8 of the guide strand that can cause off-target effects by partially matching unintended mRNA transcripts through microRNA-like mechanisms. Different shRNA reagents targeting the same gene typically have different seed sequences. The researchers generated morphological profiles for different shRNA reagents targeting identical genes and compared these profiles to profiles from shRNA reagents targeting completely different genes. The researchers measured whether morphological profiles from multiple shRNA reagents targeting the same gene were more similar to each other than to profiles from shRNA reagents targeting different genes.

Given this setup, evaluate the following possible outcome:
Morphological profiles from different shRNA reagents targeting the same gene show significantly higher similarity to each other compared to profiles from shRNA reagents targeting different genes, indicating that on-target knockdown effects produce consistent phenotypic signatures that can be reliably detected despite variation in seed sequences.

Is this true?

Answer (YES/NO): NO